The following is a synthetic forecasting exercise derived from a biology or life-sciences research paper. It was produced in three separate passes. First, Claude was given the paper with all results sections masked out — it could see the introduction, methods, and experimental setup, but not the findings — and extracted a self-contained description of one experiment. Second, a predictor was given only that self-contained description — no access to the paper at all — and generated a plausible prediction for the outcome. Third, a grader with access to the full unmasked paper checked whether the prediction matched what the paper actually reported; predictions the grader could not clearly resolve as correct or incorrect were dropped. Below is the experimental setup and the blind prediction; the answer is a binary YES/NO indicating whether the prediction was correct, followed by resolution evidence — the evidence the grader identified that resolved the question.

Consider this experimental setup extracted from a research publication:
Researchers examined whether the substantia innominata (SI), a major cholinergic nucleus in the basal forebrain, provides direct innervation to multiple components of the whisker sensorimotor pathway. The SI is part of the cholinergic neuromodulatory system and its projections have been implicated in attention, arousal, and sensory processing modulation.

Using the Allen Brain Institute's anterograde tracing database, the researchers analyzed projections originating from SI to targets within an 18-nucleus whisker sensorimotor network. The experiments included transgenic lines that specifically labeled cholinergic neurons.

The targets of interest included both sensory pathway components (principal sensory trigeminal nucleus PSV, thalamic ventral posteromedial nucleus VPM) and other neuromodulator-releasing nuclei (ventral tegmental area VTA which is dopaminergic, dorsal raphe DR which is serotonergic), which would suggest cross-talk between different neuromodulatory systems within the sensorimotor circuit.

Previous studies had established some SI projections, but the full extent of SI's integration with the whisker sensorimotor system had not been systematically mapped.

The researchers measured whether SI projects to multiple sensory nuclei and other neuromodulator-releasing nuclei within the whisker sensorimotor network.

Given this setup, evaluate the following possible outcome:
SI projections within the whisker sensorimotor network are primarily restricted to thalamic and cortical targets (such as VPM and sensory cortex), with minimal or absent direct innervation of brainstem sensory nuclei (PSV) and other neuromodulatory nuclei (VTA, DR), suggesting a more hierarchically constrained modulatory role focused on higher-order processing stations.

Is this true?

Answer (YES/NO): NO